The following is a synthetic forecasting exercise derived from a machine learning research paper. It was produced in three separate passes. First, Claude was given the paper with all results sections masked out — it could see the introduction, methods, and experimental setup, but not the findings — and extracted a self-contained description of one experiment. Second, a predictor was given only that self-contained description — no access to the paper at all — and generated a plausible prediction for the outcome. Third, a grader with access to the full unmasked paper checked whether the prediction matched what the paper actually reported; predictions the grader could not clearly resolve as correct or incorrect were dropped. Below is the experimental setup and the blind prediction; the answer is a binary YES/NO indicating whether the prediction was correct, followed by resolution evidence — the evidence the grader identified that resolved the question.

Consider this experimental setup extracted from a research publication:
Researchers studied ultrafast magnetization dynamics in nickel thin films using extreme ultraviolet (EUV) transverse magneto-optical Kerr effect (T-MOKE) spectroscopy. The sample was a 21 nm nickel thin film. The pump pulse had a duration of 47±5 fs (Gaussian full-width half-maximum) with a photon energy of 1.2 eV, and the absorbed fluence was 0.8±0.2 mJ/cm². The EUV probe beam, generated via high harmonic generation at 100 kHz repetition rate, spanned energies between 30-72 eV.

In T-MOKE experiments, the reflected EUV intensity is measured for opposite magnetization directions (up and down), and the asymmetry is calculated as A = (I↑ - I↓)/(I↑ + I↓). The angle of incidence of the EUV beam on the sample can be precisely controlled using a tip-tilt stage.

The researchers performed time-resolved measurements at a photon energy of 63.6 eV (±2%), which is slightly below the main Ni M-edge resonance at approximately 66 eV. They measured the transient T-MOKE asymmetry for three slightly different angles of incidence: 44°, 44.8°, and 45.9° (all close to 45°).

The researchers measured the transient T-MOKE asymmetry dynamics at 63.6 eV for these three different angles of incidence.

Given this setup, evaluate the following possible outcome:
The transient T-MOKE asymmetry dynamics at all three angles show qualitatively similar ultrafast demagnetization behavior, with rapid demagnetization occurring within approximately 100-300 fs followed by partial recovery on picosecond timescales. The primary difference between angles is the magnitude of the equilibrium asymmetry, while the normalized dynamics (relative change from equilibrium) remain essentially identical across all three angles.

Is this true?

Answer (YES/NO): NO